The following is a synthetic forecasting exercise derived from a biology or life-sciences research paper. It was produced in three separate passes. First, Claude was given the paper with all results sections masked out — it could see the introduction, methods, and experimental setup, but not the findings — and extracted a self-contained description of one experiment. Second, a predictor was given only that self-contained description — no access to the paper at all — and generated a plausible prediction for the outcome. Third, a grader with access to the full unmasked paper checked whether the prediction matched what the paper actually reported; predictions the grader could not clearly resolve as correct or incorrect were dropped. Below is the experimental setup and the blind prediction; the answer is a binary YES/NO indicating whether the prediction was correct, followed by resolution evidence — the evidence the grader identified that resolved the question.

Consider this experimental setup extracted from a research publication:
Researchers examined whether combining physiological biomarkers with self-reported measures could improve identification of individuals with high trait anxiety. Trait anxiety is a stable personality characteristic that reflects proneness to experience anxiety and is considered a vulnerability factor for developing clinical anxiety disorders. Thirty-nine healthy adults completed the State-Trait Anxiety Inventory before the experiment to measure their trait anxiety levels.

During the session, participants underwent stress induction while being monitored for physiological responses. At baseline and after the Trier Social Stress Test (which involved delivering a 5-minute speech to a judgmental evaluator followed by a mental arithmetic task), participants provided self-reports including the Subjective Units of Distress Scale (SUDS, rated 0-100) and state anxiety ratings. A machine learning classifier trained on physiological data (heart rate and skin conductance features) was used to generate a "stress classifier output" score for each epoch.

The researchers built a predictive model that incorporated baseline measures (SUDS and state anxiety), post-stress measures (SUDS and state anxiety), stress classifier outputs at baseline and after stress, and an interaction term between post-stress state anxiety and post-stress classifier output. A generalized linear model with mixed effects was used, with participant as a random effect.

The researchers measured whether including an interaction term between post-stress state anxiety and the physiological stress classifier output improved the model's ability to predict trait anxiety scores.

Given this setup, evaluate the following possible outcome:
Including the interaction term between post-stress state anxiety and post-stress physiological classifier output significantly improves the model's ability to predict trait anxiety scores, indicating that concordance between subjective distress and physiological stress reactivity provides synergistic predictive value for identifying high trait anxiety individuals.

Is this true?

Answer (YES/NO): YES